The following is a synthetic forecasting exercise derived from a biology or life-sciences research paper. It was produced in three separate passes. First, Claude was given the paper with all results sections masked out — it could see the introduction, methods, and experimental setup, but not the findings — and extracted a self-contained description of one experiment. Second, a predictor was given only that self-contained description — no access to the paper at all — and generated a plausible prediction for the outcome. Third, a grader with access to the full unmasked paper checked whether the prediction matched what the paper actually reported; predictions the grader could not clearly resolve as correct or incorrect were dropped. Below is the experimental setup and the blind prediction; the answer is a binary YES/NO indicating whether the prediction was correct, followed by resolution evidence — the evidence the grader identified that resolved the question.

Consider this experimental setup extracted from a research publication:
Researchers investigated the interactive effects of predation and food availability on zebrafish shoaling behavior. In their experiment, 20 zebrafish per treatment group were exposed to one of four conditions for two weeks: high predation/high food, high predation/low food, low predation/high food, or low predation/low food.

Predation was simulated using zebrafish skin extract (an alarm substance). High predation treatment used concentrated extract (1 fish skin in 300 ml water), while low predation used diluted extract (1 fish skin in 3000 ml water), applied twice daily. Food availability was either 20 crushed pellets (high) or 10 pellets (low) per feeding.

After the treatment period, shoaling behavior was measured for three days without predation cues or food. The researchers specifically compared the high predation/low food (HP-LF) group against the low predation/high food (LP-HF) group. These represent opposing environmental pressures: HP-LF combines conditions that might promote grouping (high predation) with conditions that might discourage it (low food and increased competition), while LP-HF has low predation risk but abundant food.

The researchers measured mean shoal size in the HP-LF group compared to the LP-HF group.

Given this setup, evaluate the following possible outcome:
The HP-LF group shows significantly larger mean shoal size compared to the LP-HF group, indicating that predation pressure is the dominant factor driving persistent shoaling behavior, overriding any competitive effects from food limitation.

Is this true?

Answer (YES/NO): YES